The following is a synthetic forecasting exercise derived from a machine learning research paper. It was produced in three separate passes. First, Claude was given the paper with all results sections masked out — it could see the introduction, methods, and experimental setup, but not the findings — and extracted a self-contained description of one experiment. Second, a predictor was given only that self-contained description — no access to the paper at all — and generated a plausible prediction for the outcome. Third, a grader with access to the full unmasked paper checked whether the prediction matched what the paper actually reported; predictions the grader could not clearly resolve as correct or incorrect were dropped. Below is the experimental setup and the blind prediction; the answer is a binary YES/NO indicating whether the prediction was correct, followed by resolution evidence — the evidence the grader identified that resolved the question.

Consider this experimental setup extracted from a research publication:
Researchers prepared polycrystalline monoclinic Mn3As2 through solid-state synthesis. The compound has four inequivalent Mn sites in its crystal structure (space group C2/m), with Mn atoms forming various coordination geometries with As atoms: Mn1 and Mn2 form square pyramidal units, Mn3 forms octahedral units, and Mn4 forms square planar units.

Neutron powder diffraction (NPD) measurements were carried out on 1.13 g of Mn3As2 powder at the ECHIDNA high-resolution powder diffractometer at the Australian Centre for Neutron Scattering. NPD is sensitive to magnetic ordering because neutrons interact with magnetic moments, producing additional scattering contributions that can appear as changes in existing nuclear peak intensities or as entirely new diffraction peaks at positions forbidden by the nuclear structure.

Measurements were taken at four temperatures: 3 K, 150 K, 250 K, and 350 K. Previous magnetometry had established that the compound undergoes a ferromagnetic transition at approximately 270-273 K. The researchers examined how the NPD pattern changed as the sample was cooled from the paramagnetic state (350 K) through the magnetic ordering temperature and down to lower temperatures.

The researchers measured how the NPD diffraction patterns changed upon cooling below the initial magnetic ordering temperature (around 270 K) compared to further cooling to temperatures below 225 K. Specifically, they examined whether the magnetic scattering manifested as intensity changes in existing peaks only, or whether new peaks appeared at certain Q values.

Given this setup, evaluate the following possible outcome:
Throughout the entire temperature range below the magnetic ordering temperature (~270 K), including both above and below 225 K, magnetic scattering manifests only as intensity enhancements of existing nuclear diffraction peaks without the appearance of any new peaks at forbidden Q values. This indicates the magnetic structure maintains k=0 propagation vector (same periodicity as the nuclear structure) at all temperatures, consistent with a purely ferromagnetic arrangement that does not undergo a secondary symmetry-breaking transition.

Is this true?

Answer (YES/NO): NO